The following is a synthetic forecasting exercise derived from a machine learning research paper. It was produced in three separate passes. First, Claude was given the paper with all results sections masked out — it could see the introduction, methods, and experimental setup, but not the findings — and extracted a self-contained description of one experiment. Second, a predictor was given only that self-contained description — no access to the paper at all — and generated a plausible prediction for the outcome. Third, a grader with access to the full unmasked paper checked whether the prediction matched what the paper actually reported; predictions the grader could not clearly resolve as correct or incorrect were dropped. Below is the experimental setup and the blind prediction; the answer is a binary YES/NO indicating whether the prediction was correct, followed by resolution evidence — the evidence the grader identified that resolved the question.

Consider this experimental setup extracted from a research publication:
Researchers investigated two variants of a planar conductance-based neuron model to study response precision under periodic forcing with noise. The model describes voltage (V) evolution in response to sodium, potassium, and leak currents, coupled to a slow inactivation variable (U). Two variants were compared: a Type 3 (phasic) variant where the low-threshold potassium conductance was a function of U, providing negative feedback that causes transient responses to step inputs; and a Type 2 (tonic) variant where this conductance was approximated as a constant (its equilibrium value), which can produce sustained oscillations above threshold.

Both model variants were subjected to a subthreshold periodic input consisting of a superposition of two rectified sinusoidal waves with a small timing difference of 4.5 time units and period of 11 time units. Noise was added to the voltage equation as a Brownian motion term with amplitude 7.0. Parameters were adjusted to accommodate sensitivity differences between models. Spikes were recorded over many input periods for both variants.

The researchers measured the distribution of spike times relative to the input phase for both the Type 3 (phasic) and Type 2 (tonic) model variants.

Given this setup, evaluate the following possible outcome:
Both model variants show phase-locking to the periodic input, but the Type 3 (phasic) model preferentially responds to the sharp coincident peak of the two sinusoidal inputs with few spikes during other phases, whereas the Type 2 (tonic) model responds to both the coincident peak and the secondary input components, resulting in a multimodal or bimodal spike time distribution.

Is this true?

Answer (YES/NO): NO